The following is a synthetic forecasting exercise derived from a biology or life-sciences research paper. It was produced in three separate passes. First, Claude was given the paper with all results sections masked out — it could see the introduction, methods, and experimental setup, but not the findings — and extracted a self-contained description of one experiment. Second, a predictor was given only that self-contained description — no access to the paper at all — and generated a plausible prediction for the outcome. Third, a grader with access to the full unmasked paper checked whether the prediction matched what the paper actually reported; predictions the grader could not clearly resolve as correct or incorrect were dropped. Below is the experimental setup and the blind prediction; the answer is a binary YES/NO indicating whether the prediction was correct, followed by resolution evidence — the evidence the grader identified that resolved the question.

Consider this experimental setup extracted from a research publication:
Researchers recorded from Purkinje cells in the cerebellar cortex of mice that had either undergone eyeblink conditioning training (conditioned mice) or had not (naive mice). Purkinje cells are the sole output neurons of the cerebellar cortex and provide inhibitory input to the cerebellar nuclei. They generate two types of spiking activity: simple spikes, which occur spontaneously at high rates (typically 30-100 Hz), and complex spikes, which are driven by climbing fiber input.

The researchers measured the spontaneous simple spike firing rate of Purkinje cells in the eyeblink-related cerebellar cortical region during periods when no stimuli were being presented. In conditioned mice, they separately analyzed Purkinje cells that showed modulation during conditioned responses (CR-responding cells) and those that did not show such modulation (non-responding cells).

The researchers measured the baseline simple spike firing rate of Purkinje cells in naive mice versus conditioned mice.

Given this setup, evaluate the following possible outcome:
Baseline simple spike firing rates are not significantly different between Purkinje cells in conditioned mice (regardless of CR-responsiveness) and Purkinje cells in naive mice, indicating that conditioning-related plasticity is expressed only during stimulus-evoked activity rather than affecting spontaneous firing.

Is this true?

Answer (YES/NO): NO